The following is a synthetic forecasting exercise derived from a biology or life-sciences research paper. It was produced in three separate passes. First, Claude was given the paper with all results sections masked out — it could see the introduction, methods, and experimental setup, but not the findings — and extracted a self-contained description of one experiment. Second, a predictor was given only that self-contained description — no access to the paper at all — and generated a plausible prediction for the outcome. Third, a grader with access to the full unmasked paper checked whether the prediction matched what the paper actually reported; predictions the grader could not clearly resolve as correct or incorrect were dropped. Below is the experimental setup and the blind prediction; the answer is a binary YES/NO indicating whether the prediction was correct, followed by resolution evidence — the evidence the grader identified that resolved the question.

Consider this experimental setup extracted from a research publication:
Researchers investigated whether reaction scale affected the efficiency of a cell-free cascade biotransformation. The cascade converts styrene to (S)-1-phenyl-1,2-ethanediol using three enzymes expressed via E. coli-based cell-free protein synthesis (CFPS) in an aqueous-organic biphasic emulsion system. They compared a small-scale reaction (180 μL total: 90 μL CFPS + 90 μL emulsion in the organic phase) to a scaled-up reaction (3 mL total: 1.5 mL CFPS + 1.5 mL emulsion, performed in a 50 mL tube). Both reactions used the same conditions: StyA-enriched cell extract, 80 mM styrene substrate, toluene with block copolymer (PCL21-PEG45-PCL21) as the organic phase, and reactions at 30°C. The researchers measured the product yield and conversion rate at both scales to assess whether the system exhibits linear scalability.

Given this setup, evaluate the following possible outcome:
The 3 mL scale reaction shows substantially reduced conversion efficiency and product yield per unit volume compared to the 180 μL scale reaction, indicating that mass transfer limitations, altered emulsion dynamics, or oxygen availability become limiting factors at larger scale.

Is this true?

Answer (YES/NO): NO